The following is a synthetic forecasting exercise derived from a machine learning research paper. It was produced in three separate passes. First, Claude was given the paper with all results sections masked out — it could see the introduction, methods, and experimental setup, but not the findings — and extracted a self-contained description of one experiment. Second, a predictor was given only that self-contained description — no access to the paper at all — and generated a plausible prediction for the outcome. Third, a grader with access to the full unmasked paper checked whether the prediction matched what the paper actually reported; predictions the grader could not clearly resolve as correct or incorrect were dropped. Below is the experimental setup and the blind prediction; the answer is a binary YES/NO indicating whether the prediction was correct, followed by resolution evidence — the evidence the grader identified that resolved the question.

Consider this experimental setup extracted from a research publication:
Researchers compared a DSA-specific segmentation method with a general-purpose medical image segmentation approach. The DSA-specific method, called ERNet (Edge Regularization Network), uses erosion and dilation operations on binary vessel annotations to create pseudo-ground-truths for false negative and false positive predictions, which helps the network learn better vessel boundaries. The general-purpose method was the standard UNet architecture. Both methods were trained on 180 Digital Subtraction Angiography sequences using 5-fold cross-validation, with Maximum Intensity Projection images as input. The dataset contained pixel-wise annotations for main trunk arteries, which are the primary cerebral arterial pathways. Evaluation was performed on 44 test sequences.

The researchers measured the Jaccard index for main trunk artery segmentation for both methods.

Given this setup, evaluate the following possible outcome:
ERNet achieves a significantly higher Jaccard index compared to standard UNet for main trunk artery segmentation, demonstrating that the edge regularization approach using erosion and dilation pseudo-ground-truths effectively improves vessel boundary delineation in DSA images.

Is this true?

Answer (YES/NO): YES